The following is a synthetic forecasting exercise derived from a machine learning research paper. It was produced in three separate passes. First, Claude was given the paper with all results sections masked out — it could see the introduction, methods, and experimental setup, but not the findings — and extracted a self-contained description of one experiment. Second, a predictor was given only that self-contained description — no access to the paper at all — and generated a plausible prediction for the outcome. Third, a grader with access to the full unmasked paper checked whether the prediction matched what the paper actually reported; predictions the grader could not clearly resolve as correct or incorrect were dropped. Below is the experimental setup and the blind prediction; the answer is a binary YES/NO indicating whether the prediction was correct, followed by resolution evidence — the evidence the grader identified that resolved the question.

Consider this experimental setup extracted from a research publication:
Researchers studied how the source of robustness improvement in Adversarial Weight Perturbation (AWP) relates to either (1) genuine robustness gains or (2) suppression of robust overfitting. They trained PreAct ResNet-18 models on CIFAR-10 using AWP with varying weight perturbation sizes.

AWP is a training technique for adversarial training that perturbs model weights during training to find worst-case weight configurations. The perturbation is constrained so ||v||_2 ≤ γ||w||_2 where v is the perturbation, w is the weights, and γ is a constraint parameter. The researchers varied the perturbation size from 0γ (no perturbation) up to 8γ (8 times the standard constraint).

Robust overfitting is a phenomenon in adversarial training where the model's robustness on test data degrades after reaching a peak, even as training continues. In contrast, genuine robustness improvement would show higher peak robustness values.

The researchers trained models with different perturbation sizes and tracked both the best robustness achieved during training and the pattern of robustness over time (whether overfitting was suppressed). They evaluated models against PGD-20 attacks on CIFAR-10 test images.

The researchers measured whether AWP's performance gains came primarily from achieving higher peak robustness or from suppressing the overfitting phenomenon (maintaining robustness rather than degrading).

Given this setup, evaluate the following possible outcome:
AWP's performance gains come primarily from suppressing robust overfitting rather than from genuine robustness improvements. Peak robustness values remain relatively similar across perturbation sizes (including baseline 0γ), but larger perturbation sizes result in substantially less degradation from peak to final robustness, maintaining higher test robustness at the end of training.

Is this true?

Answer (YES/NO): NO